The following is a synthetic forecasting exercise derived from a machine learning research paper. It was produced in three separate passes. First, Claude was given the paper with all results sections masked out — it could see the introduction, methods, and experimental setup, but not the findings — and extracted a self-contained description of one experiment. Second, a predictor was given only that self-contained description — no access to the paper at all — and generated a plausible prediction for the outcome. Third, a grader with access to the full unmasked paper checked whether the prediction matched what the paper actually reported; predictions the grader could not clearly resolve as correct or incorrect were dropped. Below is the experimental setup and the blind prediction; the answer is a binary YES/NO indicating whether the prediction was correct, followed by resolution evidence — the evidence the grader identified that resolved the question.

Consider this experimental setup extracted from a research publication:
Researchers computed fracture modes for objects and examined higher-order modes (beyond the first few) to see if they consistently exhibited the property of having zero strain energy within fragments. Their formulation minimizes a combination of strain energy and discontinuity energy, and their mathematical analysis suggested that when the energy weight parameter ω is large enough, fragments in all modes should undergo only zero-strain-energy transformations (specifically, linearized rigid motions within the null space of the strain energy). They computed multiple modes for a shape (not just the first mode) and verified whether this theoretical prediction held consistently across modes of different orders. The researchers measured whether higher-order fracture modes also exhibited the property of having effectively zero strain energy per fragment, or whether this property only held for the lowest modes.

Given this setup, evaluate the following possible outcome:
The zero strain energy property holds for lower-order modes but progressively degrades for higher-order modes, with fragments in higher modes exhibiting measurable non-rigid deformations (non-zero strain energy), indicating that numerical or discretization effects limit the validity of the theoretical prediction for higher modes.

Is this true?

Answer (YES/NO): NO